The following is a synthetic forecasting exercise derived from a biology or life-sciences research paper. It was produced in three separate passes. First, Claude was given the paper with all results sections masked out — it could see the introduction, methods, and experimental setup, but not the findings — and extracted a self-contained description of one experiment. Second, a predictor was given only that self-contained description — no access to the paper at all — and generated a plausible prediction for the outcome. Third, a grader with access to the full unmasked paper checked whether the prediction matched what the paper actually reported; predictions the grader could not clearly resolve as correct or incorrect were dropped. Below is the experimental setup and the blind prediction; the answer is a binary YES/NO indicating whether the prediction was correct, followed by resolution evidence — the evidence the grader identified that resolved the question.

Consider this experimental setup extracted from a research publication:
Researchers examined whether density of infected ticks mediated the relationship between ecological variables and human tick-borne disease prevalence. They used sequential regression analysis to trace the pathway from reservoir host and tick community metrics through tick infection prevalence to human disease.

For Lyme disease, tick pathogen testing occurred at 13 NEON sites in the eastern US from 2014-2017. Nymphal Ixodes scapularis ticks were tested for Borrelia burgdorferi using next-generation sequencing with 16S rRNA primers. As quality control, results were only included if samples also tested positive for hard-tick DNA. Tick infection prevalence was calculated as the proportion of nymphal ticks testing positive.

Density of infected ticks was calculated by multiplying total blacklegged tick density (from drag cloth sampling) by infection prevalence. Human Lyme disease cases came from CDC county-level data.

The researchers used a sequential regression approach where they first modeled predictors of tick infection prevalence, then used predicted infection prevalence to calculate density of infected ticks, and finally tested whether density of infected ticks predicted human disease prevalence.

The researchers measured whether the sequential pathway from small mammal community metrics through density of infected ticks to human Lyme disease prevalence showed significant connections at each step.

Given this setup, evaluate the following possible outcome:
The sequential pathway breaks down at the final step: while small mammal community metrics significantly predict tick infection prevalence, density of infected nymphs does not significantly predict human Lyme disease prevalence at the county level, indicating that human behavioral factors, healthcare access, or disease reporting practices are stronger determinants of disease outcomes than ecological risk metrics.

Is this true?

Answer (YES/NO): NO